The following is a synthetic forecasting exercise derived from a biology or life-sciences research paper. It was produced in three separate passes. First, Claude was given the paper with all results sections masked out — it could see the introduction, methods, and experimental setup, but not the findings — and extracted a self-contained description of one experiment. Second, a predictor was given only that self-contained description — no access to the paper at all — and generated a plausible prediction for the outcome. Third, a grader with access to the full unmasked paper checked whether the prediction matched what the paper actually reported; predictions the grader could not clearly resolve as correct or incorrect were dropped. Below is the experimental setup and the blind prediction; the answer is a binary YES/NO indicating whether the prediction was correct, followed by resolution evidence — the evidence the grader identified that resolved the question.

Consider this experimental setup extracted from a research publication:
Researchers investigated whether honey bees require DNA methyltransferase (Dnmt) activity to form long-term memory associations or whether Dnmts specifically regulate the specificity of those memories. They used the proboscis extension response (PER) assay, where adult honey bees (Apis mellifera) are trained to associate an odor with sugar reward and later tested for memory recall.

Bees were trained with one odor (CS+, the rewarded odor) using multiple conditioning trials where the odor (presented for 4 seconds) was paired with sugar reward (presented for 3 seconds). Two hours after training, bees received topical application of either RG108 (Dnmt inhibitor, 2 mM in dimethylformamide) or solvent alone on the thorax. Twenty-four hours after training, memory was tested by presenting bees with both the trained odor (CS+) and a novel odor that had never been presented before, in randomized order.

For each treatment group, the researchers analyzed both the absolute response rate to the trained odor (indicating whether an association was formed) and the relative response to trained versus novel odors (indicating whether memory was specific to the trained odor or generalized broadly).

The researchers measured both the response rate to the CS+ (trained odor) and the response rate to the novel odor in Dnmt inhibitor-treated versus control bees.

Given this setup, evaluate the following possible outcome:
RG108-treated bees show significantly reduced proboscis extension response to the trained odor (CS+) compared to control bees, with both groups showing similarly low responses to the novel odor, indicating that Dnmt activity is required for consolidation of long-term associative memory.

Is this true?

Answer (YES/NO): NO